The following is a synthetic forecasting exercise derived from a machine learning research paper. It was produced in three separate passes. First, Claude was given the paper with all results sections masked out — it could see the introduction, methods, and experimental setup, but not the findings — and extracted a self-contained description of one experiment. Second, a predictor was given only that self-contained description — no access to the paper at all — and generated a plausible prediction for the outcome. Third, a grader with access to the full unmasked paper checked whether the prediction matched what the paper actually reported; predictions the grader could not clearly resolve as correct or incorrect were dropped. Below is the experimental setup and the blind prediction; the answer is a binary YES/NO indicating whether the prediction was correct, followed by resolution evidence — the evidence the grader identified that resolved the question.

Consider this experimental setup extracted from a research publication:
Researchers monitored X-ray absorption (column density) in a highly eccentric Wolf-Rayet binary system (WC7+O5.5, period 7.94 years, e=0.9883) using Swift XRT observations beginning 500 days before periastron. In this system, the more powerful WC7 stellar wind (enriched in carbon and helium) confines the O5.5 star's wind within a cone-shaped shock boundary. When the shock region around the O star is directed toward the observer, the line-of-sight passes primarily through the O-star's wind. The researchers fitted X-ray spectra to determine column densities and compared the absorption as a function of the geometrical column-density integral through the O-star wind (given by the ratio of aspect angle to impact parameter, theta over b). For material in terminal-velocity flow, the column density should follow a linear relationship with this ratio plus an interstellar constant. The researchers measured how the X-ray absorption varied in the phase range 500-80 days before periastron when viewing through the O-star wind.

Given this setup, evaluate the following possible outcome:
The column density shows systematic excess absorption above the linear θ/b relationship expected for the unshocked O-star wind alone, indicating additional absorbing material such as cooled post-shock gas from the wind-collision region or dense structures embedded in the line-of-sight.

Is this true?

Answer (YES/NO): NO